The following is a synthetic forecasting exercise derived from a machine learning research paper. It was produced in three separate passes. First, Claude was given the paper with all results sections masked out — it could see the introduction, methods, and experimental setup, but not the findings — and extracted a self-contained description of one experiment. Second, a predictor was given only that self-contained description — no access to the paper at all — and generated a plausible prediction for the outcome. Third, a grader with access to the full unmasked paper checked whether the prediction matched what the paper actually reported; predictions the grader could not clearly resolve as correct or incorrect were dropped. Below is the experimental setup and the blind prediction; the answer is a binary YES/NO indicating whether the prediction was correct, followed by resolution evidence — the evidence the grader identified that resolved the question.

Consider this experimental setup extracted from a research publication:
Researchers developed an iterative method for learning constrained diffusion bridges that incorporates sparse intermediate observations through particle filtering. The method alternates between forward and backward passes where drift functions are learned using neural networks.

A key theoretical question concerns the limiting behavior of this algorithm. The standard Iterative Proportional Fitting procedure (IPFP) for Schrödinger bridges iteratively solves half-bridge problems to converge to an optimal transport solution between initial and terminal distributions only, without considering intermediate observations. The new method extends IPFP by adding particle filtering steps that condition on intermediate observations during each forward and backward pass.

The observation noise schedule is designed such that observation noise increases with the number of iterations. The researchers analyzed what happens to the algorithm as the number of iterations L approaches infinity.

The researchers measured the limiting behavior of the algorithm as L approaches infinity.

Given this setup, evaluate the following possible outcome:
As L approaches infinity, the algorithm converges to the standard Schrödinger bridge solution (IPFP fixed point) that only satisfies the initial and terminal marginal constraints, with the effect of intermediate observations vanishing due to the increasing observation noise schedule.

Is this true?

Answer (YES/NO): YES